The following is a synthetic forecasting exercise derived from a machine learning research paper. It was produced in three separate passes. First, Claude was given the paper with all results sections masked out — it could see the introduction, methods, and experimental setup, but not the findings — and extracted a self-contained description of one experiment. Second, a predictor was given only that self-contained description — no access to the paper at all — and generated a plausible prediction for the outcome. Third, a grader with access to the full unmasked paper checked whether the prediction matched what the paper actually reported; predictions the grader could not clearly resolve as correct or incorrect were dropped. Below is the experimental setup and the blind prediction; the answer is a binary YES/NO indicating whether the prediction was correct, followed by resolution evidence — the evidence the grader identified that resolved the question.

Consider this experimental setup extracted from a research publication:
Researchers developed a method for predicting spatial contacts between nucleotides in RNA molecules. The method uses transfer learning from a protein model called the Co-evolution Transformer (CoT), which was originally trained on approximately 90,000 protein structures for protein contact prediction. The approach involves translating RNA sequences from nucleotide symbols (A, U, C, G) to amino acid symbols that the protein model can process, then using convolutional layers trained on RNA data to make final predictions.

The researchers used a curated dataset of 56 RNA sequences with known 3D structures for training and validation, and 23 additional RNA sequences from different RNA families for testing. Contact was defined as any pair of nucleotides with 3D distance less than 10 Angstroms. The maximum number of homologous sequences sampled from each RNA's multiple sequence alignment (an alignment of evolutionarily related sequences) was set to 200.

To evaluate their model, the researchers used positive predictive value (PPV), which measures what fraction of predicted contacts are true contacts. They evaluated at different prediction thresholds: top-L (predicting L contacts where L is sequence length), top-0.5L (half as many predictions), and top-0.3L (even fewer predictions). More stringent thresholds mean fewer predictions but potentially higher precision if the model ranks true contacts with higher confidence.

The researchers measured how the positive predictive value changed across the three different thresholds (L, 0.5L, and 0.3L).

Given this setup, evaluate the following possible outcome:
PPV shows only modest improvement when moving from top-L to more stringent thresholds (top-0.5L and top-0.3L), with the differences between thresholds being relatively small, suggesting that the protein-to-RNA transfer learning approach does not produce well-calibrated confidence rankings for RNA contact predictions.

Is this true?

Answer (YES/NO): NO